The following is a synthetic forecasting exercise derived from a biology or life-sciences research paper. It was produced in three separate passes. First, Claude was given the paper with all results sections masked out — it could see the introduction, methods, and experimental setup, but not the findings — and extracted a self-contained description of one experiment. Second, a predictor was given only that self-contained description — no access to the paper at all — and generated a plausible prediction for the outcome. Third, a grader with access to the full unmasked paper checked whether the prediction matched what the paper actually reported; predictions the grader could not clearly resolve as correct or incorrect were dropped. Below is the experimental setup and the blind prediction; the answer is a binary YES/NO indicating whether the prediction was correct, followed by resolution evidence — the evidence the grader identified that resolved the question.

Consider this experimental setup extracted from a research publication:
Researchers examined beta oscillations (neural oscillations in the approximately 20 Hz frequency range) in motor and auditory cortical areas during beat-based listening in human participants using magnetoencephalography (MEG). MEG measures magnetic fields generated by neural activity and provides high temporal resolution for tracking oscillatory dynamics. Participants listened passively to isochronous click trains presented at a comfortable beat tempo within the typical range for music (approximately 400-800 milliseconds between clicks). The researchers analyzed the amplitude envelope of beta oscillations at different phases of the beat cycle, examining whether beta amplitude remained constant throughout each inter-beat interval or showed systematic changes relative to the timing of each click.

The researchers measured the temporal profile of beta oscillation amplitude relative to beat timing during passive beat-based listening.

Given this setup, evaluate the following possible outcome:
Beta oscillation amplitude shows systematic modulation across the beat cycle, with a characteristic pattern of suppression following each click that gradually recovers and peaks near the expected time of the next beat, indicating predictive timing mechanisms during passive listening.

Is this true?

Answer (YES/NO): YES